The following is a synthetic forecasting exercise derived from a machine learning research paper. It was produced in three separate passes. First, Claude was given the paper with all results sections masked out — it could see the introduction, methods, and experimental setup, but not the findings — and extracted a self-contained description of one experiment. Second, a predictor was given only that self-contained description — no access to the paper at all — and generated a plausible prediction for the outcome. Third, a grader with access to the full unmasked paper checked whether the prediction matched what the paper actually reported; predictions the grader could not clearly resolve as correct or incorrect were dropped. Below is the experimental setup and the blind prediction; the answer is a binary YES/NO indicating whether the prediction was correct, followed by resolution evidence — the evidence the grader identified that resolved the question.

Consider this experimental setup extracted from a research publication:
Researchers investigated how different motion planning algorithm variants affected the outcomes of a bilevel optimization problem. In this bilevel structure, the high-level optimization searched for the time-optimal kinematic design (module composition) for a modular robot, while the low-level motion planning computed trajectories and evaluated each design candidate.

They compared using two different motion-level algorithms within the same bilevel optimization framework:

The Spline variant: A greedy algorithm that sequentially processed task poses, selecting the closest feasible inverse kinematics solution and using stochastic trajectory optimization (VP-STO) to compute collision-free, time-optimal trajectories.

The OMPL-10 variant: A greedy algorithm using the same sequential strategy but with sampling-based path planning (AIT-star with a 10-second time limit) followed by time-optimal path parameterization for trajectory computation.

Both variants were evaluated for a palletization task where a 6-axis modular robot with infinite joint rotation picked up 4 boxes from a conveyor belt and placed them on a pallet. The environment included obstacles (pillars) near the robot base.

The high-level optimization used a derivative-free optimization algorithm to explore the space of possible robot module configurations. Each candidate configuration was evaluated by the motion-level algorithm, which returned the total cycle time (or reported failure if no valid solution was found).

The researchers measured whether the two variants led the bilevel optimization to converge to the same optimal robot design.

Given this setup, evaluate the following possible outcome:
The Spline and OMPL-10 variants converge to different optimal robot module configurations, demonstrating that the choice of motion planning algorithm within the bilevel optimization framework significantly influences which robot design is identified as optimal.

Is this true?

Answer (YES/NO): YES